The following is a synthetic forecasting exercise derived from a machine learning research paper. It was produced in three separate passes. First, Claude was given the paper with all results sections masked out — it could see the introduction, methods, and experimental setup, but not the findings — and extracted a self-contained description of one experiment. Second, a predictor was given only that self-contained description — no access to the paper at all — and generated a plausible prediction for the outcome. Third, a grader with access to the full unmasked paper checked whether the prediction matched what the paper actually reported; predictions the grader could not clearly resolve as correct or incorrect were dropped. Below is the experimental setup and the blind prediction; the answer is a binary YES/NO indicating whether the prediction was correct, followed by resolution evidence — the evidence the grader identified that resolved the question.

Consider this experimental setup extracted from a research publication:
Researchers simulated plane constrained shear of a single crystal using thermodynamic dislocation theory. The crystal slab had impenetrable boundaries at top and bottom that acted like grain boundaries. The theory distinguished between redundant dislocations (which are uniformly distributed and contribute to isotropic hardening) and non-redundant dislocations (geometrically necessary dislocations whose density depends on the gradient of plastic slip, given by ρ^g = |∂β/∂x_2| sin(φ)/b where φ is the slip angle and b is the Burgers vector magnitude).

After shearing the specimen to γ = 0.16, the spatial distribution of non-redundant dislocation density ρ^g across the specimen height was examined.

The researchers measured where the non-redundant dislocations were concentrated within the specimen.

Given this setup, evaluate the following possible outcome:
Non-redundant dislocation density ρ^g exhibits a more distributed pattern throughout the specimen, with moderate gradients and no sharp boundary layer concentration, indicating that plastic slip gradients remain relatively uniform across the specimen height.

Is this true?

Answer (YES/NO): NO